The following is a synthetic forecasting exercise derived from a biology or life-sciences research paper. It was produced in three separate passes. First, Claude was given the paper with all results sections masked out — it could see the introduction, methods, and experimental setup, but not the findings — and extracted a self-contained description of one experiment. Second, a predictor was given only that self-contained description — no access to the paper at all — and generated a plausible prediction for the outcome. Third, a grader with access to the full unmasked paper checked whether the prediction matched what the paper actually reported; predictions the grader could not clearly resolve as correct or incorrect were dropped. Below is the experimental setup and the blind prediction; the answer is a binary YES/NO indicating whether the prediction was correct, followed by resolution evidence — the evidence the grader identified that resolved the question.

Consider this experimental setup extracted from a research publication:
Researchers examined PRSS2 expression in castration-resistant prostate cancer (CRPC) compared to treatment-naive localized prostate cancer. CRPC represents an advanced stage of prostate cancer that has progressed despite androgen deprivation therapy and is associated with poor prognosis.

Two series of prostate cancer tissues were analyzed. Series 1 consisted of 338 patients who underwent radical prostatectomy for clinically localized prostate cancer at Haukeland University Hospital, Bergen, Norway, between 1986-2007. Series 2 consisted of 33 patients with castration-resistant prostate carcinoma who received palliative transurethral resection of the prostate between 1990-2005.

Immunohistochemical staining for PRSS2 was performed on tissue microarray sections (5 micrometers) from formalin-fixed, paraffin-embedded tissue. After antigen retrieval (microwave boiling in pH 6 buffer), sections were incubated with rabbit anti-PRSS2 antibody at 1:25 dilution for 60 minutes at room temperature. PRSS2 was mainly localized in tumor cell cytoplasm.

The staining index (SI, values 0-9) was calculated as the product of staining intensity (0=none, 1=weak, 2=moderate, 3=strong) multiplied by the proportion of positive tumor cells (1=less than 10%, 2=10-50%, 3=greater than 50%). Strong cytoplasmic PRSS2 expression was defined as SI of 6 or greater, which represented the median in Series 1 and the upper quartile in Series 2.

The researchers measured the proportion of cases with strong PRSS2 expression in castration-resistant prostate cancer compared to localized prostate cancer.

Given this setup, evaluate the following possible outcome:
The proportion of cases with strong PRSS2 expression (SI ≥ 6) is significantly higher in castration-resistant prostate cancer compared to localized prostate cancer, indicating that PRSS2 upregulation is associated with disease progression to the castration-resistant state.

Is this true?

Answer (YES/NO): NO